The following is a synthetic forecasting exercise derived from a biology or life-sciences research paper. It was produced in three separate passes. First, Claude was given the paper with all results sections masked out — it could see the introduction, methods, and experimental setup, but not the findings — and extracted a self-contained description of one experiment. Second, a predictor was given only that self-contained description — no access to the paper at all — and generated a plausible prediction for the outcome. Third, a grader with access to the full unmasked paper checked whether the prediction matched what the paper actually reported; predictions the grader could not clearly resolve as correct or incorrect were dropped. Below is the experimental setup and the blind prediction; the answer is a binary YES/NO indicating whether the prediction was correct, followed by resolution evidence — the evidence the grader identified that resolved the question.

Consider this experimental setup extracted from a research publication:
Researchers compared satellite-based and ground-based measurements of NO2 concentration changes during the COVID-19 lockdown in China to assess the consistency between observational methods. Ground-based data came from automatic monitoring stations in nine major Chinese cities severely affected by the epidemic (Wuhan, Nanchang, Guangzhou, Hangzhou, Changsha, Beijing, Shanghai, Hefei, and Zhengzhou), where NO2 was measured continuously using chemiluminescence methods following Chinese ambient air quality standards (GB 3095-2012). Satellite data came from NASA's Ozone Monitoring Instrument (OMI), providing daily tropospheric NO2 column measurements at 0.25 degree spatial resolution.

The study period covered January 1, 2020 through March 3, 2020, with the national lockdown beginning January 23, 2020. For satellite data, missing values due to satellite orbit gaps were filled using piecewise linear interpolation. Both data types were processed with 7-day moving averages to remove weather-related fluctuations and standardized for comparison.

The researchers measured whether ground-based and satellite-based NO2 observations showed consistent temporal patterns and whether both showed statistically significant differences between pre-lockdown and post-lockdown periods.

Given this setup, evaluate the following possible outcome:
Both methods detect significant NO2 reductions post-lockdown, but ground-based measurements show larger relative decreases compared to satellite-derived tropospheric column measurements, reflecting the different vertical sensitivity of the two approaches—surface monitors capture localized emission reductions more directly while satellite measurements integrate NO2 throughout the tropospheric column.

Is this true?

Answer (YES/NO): NO